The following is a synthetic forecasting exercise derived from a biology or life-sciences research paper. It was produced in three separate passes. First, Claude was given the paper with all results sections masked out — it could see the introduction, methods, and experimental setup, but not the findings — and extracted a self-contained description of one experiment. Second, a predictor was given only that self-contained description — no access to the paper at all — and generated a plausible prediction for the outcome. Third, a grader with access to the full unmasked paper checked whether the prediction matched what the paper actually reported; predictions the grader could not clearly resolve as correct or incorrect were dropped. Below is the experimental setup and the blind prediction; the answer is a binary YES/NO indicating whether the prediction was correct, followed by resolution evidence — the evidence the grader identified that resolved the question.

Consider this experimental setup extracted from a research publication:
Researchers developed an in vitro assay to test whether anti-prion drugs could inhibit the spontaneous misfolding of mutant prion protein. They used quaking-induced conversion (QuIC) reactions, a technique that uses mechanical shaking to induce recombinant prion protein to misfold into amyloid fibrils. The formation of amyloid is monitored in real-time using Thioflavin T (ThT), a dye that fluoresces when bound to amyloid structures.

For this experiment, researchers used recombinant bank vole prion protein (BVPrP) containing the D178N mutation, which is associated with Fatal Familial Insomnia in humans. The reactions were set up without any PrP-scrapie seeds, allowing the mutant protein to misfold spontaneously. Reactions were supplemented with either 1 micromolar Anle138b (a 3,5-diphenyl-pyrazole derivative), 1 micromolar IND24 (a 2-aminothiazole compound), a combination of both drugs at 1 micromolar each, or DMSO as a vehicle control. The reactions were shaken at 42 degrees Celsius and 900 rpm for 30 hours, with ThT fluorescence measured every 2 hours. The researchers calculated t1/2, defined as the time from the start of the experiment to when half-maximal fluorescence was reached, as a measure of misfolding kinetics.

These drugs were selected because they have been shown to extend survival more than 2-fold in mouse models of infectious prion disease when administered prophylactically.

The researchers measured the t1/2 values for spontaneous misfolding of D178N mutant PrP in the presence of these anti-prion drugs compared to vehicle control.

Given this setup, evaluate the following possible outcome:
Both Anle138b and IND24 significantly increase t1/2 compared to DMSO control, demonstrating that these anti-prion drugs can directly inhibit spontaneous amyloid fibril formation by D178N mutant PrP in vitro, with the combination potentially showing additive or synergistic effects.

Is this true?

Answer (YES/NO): NO